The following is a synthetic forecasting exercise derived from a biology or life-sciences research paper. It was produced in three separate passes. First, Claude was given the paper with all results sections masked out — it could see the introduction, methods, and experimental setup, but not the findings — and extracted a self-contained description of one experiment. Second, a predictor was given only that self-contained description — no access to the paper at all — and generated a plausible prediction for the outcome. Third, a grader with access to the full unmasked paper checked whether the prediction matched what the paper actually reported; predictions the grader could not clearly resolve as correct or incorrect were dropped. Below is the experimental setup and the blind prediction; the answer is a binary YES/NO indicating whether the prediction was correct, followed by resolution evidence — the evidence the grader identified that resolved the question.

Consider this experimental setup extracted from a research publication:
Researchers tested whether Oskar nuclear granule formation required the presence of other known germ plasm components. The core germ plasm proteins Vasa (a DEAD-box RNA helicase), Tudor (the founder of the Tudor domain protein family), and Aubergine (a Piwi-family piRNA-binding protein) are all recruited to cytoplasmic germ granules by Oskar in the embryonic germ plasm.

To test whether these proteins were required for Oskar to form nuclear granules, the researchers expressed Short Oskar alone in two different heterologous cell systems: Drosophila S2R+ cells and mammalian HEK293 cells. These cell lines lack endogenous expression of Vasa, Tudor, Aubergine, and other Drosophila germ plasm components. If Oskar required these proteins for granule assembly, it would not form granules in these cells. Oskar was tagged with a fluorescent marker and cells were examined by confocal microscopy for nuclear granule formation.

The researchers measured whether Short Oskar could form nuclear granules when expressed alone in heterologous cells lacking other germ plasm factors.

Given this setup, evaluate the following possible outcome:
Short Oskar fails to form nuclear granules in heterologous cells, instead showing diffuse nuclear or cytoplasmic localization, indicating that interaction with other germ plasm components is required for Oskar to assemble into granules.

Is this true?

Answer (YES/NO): NO